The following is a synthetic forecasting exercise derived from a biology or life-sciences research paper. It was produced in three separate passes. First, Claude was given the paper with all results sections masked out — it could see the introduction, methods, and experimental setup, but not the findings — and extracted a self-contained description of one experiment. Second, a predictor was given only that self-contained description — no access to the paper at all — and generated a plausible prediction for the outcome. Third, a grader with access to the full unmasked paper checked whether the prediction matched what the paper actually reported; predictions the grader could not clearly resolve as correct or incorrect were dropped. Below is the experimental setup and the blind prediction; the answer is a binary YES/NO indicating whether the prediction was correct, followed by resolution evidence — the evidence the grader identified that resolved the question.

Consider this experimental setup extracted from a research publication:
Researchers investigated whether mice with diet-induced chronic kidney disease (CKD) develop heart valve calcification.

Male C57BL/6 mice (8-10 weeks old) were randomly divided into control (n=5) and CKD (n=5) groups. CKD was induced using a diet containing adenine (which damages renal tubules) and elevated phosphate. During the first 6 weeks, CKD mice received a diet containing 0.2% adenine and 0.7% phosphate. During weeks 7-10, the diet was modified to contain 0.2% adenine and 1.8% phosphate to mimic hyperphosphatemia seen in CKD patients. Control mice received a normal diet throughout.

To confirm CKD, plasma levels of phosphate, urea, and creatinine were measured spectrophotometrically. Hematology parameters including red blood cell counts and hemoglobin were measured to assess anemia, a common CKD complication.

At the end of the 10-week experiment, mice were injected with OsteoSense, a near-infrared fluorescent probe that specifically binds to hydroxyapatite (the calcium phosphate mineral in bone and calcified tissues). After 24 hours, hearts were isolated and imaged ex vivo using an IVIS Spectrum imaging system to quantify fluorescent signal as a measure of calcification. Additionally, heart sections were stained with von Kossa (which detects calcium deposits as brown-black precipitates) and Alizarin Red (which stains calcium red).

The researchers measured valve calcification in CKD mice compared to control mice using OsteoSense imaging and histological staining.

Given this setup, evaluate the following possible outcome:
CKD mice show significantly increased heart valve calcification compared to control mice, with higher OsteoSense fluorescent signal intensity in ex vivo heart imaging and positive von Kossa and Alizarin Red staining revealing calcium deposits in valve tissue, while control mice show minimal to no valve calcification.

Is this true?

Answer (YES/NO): YES